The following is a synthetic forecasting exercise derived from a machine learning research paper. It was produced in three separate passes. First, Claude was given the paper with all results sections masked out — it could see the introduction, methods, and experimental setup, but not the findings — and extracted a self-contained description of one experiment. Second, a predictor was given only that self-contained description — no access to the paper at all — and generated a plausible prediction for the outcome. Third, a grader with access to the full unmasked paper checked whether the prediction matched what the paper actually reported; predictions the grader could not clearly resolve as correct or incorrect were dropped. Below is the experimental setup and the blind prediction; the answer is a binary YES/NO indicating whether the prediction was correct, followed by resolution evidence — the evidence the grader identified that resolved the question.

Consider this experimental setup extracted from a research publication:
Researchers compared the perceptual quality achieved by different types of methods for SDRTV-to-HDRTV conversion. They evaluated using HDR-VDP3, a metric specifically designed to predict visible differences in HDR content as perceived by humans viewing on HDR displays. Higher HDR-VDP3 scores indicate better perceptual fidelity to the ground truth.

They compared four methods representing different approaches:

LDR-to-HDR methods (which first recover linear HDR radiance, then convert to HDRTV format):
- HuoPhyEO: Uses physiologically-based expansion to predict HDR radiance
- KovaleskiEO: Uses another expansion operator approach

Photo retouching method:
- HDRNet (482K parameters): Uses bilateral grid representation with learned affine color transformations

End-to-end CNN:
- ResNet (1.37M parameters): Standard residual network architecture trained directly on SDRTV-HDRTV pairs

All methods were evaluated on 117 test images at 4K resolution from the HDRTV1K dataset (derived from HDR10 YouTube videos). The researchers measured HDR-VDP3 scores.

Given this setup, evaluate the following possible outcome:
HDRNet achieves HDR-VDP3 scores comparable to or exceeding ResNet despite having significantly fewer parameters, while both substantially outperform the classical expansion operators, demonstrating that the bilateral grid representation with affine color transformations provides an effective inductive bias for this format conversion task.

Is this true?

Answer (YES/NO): YES